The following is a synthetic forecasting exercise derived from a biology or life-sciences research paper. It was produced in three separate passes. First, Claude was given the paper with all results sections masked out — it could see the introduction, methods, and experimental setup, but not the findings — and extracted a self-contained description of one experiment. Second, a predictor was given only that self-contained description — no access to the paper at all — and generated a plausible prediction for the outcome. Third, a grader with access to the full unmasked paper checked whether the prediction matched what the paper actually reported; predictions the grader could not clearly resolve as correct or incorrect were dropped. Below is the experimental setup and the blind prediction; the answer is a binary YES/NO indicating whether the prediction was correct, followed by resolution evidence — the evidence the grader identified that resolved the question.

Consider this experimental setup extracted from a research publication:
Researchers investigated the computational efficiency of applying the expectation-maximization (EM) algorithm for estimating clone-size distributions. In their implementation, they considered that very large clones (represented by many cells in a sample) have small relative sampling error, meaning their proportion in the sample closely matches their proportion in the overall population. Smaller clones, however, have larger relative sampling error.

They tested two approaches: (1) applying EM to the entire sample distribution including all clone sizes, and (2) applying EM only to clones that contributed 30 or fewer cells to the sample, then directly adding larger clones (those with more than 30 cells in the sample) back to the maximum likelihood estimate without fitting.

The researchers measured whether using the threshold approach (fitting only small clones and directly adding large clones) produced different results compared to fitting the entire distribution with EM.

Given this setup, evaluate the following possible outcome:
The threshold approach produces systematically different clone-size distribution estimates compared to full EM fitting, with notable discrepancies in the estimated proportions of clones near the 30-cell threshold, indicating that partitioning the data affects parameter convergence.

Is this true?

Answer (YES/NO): NO